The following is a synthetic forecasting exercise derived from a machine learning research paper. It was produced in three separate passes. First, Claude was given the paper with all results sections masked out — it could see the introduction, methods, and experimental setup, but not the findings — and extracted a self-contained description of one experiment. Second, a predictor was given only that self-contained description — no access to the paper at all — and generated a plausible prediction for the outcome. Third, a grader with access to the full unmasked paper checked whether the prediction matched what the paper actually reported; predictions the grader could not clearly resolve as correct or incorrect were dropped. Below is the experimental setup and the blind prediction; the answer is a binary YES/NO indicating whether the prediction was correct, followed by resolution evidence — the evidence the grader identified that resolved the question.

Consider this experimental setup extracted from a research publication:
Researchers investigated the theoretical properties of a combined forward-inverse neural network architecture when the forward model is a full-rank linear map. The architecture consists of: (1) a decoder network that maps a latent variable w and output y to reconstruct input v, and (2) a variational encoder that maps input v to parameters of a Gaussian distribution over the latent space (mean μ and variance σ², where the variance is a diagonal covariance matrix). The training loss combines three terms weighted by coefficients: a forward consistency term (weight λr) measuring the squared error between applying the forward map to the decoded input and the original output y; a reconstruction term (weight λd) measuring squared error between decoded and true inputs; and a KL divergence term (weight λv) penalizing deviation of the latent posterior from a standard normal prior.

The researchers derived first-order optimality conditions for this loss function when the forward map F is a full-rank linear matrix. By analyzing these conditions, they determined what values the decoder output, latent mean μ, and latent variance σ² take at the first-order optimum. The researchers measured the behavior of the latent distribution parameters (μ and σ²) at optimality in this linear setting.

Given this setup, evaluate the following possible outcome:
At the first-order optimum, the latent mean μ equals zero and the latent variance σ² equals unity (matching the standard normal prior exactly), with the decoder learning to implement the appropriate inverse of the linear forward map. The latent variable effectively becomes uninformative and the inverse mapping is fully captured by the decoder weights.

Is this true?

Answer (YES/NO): YES